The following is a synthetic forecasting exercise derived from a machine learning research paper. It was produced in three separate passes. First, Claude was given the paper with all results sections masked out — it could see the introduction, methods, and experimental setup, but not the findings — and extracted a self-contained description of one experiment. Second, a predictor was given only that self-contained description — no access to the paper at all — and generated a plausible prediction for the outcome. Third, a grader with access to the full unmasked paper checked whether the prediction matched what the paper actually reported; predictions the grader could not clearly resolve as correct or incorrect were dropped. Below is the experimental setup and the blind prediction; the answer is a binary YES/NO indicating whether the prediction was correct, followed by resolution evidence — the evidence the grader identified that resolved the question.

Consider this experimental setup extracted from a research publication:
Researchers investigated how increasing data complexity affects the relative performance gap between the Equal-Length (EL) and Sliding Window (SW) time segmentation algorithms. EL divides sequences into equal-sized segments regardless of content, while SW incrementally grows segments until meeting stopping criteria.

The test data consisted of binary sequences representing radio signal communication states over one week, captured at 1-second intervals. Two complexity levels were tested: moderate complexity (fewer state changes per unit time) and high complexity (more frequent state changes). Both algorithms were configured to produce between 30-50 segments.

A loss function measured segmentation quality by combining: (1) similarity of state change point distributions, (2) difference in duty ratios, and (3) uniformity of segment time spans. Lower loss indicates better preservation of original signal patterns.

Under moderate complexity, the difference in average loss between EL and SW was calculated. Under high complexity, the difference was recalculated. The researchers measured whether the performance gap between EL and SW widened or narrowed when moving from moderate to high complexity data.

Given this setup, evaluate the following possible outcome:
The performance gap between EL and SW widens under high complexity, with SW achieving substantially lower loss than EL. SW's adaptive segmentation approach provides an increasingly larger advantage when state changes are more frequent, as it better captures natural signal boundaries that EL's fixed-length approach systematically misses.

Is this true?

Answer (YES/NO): YES